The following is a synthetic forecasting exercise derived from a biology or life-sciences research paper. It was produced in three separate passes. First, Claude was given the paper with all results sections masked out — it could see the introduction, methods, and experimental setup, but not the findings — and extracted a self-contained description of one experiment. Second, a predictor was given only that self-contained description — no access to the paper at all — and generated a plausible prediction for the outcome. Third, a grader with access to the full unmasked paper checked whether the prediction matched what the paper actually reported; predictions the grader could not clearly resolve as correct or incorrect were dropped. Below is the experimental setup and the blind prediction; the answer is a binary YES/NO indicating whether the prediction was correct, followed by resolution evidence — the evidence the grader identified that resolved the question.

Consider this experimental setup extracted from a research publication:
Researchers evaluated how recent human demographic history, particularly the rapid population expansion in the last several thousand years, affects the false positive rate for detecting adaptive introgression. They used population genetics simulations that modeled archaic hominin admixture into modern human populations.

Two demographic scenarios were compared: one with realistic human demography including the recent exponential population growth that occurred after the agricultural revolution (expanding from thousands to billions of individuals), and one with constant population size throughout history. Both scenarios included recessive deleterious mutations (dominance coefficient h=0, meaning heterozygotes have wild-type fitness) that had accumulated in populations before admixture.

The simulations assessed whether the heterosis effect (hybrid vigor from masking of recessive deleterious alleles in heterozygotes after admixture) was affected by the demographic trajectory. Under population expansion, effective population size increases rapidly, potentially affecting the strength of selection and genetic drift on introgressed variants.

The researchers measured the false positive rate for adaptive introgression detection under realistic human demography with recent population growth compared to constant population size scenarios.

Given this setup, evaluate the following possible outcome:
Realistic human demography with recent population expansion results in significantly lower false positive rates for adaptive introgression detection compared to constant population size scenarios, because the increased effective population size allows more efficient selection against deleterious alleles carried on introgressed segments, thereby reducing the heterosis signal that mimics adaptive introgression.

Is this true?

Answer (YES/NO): NO